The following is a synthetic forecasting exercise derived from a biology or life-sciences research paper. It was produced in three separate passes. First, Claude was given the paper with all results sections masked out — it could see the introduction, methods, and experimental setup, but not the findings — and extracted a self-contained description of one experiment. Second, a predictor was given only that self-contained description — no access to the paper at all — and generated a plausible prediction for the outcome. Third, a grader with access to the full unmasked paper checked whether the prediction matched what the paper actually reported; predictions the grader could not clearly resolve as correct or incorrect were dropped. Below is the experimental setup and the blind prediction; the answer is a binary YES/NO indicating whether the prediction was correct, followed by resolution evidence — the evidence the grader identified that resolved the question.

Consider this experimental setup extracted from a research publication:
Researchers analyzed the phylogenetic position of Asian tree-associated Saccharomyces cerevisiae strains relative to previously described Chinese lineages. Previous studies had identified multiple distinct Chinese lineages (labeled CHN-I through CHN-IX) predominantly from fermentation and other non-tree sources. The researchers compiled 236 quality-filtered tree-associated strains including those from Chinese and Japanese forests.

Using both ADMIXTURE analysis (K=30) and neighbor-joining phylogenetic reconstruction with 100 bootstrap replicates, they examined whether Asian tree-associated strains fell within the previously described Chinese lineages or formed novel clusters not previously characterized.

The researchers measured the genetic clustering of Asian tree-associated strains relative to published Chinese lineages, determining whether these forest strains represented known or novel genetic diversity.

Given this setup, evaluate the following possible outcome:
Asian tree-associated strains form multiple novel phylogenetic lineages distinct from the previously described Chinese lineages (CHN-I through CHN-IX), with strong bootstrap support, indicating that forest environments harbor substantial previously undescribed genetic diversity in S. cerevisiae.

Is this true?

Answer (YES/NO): NO